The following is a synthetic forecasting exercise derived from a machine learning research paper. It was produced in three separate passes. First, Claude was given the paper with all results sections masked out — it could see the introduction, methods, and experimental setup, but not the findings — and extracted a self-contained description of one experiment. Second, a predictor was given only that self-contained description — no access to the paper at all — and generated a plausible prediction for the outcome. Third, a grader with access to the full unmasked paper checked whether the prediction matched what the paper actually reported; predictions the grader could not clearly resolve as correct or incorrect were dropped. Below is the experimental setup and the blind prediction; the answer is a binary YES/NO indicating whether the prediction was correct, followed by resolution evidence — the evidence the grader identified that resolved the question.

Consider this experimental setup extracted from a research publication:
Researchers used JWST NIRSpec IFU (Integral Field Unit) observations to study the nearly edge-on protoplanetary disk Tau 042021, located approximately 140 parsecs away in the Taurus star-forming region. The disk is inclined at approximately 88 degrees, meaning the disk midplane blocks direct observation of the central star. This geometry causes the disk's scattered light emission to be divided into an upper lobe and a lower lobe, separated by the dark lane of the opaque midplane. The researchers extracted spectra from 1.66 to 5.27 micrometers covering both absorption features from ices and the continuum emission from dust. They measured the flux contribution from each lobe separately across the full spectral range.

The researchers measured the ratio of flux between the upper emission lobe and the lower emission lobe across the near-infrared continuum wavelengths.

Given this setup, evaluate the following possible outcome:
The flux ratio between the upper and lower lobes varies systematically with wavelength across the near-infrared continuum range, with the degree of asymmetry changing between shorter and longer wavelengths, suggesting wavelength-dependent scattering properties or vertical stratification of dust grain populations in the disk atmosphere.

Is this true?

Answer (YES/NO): NO